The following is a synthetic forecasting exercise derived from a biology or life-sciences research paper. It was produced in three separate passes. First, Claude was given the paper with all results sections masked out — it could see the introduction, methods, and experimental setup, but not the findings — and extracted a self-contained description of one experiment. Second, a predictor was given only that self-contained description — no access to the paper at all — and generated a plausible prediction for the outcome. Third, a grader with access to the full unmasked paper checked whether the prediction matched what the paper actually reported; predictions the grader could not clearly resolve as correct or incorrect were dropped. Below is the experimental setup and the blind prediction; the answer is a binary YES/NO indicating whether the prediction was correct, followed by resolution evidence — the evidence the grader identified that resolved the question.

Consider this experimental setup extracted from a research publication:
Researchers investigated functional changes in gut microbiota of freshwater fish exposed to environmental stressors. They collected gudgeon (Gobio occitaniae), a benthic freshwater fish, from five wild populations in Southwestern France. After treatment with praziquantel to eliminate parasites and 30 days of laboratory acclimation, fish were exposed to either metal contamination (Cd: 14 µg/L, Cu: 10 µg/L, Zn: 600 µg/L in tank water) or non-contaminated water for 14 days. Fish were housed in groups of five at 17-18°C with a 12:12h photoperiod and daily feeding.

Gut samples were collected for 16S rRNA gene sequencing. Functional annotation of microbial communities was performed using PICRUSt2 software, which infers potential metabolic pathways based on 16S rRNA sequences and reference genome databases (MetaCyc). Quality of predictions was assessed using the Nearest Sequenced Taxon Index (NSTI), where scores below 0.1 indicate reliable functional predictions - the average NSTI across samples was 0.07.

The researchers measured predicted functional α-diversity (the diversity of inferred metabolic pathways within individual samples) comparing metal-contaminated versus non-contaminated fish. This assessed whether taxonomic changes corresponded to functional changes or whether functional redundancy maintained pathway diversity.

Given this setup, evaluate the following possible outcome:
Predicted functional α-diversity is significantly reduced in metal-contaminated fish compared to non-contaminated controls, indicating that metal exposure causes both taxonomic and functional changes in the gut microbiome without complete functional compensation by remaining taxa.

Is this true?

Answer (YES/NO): YES